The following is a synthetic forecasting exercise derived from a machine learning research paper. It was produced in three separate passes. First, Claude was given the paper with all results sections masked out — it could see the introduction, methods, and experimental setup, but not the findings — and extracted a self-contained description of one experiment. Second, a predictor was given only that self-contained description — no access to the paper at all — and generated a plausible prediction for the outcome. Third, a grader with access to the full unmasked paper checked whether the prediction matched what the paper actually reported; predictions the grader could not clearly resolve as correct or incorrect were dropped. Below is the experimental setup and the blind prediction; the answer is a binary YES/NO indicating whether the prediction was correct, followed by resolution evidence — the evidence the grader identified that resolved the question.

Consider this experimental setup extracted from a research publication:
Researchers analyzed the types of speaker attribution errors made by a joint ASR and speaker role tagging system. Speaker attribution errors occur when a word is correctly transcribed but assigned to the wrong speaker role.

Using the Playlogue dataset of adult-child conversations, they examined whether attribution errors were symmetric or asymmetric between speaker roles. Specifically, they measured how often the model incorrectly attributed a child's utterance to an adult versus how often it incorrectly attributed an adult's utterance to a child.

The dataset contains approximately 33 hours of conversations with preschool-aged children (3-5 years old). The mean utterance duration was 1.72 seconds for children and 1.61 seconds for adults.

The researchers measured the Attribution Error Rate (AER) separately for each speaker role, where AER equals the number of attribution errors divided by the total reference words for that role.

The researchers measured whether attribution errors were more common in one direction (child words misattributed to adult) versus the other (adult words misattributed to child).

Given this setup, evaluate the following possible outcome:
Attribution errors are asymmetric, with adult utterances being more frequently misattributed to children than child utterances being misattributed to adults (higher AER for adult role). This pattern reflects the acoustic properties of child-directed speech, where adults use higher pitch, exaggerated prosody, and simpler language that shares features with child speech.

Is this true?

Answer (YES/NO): NO